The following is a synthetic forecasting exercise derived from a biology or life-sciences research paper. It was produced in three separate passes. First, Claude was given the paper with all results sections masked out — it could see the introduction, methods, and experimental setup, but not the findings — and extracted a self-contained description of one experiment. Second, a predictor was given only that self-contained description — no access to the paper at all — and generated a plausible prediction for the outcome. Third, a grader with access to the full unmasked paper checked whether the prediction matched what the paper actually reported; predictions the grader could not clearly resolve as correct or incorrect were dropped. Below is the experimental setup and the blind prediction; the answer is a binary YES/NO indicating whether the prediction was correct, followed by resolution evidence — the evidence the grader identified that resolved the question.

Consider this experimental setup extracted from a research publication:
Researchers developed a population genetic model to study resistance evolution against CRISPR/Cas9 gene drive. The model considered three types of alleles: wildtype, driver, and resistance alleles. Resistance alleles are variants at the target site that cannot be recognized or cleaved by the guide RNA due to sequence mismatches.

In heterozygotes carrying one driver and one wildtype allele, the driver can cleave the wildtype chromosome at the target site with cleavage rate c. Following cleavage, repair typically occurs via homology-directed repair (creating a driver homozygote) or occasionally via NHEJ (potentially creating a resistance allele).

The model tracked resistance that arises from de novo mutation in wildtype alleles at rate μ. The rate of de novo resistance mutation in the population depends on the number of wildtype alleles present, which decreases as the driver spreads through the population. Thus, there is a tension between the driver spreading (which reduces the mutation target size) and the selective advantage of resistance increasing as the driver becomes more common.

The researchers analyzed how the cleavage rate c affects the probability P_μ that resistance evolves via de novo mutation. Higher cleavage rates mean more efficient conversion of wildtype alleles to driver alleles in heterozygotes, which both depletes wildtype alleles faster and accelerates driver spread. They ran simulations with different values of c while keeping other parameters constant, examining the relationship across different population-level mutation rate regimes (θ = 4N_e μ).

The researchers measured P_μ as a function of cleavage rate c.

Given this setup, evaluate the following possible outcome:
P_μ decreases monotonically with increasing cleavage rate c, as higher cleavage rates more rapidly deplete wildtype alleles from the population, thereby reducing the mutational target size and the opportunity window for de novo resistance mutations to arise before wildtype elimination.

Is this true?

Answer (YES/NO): NO